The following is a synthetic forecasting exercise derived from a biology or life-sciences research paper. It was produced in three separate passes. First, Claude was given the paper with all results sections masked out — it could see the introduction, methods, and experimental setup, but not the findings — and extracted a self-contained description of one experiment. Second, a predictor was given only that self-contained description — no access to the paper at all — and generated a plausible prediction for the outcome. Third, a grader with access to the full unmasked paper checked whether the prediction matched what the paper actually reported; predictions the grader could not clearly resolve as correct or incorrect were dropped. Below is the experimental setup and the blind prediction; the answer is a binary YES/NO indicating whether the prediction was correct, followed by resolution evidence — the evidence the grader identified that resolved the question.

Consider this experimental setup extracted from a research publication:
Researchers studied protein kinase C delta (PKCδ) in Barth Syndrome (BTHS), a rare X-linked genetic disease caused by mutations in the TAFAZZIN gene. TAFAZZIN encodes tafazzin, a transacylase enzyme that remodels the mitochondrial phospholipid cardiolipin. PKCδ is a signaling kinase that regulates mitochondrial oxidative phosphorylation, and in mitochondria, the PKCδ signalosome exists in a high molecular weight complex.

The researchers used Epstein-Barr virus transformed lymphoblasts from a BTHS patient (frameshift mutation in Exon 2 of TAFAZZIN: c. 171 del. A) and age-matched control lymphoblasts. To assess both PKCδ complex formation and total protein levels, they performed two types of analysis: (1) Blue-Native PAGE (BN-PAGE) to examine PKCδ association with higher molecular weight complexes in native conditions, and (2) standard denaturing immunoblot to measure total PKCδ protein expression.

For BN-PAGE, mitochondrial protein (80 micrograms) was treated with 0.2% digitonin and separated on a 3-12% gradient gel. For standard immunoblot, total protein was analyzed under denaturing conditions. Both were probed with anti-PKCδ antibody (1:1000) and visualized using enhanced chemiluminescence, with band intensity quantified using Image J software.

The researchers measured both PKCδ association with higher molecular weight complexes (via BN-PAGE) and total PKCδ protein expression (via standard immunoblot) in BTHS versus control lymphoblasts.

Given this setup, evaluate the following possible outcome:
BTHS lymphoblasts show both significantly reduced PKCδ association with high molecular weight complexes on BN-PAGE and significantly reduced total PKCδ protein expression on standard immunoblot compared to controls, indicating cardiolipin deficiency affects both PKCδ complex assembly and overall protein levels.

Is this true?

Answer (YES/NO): NO